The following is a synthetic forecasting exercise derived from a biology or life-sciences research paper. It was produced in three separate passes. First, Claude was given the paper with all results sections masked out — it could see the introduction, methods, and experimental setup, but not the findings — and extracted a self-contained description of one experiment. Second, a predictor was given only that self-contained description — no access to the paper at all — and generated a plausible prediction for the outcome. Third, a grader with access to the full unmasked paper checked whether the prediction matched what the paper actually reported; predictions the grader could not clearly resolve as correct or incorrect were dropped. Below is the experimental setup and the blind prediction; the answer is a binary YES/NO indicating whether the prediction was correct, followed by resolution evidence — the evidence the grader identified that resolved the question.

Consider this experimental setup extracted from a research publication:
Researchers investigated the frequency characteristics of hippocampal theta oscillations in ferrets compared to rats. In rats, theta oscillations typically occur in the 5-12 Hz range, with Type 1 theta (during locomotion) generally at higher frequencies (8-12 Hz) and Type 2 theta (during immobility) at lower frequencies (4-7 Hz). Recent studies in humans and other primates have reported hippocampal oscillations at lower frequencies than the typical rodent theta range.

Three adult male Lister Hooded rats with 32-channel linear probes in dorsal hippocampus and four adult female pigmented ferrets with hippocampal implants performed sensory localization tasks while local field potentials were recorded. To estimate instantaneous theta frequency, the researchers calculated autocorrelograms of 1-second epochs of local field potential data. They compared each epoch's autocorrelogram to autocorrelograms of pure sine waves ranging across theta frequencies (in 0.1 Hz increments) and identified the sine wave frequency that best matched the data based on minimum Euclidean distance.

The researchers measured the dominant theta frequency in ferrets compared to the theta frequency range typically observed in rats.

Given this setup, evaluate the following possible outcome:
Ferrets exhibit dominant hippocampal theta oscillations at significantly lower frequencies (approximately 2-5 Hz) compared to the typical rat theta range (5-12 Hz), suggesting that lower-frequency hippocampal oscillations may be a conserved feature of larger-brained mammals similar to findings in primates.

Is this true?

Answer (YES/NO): NO